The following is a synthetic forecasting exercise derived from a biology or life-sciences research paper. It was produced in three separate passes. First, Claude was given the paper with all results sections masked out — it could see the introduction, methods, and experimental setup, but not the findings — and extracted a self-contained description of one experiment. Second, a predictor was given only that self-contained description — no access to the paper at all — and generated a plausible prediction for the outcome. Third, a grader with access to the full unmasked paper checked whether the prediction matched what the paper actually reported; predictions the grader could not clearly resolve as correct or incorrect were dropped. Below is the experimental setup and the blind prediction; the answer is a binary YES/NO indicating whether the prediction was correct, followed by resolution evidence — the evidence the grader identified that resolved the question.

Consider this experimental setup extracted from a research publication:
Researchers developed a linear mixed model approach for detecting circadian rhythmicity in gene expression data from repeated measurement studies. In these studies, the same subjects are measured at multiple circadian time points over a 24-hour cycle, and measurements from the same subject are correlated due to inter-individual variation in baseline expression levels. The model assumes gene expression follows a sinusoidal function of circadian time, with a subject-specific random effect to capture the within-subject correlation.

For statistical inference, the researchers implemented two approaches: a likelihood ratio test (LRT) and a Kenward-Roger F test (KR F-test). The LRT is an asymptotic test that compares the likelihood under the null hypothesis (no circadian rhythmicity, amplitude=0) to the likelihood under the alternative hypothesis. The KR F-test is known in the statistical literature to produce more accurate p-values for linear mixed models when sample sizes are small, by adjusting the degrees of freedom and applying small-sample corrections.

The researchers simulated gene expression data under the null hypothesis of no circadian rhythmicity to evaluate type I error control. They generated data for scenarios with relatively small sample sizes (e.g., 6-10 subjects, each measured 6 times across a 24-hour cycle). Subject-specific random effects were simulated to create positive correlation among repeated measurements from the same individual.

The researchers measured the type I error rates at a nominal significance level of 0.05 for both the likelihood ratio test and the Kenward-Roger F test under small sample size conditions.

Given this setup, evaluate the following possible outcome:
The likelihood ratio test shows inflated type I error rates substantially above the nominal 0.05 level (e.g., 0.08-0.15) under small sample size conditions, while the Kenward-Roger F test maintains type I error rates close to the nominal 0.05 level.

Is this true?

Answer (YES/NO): NO